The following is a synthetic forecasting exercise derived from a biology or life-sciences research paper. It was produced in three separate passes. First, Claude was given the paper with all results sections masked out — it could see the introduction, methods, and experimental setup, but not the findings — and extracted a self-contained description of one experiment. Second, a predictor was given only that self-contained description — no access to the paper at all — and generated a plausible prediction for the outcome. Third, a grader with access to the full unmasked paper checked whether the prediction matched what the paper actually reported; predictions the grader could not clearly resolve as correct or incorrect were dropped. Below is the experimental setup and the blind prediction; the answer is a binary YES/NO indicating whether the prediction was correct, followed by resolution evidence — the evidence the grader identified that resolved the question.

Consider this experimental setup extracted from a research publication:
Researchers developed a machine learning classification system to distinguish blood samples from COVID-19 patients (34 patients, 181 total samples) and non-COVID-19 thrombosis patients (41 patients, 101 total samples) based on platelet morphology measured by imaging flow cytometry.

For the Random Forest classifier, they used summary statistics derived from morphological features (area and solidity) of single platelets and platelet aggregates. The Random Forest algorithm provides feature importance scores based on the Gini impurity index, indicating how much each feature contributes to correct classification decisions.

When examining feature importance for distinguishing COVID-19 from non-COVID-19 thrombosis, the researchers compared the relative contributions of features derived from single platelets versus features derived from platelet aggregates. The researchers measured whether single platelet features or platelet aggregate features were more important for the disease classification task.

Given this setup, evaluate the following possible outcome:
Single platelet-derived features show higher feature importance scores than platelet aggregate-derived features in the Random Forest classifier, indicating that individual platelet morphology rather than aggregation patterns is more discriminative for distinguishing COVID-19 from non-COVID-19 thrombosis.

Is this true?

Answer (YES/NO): YES